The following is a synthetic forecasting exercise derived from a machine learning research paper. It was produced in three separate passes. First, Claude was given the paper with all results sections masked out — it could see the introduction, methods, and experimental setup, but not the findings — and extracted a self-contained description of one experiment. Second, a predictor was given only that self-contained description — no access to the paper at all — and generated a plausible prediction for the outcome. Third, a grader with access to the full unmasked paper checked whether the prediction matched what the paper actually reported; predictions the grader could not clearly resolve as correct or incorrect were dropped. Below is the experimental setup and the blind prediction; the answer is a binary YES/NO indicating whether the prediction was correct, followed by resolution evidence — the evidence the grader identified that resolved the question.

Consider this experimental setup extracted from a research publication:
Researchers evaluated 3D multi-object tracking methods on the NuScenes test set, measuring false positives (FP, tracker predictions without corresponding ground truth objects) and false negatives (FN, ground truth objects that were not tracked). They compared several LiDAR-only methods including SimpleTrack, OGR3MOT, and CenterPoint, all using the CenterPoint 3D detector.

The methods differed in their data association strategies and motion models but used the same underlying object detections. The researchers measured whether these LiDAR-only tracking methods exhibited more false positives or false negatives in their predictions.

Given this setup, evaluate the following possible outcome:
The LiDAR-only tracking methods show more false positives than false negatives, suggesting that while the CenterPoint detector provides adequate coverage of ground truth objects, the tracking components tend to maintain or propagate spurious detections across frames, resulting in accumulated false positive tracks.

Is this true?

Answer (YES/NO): NO